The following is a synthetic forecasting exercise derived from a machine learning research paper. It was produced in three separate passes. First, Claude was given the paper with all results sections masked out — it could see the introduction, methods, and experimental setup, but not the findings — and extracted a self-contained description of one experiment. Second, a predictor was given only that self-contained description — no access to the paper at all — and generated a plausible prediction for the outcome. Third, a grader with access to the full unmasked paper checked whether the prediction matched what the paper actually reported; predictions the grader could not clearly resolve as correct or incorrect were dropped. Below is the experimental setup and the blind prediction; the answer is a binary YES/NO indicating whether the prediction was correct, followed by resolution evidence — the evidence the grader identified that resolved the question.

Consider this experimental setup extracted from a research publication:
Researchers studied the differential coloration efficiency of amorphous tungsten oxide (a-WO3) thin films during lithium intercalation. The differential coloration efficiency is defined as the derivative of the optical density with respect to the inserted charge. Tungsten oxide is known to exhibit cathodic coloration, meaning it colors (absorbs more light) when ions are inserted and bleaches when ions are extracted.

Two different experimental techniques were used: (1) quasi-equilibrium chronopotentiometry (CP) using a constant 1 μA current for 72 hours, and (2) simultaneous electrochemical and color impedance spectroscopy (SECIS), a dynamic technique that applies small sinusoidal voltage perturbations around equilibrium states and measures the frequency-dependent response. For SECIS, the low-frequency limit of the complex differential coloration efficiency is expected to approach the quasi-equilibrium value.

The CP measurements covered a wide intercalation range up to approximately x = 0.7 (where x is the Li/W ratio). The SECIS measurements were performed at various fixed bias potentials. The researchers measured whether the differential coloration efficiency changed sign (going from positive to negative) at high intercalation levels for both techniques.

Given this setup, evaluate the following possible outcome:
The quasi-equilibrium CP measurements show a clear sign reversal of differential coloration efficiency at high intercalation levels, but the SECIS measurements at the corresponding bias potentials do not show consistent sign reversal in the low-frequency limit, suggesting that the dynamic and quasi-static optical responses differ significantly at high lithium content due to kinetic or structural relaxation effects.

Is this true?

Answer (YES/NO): YES